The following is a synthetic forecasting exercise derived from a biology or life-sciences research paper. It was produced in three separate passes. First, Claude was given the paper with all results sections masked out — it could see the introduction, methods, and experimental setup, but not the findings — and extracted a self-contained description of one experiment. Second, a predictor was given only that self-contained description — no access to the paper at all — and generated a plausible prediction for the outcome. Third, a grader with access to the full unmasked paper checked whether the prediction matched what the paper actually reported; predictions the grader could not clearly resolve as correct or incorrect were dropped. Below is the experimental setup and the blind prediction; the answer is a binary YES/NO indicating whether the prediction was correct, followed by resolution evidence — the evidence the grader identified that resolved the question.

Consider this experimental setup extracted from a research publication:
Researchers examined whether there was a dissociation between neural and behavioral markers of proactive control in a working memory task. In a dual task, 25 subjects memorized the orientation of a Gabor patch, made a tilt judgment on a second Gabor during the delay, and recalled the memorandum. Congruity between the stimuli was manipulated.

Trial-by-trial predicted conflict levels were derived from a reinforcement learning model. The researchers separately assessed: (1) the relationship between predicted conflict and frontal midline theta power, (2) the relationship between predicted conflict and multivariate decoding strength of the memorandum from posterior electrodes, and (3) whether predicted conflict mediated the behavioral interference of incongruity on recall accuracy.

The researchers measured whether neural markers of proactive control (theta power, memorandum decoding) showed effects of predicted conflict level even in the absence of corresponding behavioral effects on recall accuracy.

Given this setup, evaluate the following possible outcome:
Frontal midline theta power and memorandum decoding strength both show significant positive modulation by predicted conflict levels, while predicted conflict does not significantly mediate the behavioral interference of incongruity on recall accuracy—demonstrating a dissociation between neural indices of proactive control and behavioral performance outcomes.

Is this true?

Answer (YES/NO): YES